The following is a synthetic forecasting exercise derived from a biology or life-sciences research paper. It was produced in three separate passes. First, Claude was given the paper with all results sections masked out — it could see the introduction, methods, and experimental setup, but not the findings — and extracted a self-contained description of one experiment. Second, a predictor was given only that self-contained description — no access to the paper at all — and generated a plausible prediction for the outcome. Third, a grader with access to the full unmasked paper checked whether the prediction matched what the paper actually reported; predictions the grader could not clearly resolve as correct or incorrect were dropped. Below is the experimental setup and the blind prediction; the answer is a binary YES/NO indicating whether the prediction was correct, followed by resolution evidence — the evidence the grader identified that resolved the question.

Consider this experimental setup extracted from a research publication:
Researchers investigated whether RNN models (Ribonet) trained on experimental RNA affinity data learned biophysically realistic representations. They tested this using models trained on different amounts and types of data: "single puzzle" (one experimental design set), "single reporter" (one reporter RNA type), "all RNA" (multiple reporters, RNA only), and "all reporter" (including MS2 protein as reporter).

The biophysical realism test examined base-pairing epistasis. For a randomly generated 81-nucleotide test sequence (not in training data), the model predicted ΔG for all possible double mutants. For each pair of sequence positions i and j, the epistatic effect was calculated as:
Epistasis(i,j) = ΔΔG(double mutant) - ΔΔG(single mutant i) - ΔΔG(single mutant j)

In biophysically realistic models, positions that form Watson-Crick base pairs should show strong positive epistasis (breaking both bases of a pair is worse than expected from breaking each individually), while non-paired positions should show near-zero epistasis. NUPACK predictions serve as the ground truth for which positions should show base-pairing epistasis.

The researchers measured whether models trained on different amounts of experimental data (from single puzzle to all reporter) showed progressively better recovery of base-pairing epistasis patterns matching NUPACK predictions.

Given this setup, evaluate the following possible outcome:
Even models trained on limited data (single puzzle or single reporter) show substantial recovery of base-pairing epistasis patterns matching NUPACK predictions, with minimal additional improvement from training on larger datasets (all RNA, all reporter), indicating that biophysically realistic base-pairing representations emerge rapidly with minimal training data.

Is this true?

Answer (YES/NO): NO